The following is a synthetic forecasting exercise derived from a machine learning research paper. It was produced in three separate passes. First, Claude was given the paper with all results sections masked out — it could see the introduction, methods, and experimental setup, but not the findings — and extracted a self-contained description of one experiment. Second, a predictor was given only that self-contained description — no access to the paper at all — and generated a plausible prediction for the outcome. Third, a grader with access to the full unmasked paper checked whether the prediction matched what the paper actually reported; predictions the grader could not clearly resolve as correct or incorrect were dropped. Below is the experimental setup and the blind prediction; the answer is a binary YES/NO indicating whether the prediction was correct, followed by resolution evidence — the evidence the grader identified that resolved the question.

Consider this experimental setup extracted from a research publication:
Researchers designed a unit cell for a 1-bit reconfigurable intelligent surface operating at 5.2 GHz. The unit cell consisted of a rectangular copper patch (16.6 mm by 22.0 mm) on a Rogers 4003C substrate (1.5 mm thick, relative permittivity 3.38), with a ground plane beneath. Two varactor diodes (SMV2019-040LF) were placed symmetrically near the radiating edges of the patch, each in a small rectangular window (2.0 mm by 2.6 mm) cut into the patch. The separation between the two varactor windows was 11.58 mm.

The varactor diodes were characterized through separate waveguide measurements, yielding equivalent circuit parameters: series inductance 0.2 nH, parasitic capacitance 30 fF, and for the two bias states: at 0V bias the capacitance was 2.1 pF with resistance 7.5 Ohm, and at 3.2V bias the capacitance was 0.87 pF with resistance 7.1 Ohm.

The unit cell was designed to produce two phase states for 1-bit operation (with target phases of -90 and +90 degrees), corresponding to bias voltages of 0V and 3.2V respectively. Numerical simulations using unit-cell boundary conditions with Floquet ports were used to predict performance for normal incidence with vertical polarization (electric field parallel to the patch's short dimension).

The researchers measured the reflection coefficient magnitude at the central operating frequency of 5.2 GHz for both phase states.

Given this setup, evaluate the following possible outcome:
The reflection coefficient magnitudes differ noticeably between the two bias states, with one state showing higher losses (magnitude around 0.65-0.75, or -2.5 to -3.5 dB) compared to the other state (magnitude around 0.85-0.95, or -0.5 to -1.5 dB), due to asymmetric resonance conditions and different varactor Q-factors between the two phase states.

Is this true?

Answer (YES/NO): NO